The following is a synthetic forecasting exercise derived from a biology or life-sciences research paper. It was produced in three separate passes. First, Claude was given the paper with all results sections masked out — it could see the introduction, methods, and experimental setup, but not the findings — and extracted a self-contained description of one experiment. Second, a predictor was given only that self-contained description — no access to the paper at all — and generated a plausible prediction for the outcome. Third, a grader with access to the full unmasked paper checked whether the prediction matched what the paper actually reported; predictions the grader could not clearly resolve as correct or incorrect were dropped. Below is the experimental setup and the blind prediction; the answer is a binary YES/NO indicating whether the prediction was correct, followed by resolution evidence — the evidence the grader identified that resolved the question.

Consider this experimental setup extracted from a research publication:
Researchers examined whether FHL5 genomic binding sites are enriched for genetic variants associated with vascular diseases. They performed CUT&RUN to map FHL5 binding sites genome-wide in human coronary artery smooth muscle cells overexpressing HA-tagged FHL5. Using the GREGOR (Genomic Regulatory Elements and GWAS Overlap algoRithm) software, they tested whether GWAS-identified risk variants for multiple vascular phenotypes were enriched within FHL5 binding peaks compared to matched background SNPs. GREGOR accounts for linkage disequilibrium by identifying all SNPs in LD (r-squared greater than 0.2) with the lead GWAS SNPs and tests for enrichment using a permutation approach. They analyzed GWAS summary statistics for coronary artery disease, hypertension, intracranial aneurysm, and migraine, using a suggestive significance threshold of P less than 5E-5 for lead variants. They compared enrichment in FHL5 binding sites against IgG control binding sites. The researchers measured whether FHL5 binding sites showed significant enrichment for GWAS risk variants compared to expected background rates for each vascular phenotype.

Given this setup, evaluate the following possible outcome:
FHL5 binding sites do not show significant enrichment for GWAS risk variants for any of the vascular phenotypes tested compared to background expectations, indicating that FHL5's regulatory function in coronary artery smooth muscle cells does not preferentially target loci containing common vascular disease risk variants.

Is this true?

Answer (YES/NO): NO